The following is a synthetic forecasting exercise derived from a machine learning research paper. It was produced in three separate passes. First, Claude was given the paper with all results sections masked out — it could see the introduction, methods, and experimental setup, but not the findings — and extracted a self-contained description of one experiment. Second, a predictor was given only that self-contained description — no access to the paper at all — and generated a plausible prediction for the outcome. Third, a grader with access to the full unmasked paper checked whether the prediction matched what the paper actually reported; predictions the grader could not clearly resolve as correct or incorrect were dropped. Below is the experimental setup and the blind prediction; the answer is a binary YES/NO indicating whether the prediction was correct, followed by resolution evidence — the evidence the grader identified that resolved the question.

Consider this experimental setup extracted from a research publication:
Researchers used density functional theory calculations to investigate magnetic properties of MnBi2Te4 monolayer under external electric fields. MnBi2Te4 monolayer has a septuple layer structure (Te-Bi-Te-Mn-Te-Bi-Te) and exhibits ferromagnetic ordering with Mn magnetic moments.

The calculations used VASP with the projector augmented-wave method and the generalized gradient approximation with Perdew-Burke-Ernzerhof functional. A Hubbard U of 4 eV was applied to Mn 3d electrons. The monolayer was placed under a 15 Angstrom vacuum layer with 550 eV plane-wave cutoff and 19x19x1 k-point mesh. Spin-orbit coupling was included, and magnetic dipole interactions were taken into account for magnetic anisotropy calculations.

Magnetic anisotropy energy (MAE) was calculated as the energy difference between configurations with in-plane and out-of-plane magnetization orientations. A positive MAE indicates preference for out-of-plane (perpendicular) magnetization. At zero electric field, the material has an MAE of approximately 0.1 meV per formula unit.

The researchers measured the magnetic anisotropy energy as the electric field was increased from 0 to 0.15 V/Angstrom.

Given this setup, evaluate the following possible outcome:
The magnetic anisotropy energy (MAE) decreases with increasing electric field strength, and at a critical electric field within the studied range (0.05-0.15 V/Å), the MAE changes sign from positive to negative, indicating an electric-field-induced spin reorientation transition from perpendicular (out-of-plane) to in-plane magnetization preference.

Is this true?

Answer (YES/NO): NO